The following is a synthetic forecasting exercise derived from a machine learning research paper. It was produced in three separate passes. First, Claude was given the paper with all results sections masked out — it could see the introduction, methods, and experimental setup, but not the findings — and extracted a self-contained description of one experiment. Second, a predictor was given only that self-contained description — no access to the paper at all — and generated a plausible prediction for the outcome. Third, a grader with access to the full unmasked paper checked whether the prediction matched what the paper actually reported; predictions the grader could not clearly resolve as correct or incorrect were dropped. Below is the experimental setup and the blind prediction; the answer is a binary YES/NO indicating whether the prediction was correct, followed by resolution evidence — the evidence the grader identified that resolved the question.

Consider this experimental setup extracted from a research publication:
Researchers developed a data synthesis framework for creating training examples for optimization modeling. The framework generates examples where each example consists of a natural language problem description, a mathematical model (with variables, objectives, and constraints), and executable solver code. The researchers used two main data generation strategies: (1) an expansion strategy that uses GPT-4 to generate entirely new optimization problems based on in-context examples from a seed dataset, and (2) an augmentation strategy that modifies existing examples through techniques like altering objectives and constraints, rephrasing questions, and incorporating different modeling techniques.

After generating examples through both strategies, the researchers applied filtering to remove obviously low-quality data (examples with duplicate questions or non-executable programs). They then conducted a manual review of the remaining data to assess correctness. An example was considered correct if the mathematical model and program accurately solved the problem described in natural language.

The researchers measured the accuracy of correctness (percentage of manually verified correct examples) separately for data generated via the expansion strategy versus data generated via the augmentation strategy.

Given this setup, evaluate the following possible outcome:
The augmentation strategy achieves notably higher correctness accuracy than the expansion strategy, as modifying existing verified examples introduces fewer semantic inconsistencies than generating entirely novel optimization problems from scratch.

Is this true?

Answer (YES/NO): NO